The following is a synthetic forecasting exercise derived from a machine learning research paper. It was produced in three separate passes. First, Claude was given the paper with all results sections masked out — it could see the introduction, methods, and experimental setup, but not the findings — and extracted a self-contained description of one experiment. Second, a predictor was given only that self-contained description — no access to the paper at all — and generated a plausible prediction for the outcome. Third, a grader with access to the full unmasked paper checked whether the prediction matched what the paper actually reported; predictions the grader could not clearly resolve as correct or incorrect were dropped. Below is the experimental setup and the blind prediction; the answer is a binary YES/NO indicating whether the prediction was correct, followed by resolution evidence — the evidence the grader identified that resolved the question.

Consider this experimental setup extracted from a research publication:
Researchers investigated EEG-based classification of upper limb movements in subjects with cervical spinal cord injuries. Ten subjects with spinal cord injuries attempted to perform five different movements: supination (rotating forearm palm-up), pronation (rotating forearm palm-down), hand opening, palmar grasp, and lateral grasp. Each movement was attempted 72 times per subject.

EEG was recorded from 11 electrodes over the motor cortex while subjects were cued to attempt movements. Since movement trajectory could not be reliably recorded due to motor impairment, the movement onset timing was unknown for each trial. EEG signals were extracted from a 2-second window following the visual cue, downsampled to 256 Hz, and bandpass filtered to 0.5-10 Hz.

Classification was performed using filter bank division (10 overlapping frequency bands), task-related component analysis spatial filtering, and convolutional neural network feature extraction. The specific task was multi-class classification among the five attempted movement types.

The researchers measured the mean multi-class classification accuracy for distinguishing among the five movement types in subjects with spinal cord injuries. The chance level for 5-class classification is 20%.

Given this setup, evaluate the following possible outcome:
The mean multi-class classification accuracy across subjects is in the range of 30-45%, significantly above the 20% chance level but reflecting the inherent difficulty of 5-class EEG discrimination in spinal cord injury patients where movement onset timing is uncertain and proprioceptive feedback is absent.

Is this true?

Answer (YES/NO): YES